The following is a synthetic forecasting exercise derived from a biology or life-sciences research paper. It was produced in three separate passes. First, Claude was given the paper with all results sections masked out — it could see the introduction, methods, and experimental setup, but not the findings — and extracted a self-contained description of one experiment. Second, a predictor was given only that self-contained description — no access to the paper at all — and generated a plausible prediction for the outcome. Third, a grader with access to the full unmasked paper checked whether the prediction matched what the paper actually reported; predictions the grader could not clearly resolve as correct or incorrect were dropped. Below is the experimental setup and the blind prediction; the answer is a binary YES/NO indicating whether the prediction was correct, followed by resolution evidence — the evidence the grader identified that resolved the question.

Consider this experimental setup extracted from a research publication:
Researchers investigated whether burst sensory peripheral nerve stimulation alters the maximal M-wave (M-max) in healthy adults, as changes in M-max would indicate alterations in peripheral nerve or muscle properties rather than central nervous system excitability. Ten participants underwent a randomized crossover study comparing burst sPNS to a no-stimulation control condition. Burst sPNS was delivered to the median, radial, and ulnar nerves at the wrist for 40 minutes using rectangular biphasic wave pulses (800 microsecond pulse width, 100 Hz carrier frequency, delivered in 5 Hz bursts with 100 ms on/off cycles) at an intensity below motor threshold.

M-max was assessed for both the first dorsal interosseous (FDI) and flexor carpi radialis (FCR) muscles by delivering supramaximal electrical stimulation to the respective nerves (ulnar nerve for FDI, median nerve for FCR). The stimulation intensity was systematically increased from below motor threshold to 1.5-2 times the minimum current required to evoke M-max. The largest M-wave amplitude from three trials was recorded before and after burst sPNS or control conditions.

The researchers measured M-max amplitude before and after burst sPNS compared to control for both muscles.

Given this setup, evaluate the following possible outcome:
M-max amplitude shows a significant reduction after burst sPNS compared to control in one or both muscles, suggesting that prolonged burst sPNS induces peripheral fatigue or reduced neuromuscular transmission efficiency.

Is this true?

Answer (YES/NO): NO